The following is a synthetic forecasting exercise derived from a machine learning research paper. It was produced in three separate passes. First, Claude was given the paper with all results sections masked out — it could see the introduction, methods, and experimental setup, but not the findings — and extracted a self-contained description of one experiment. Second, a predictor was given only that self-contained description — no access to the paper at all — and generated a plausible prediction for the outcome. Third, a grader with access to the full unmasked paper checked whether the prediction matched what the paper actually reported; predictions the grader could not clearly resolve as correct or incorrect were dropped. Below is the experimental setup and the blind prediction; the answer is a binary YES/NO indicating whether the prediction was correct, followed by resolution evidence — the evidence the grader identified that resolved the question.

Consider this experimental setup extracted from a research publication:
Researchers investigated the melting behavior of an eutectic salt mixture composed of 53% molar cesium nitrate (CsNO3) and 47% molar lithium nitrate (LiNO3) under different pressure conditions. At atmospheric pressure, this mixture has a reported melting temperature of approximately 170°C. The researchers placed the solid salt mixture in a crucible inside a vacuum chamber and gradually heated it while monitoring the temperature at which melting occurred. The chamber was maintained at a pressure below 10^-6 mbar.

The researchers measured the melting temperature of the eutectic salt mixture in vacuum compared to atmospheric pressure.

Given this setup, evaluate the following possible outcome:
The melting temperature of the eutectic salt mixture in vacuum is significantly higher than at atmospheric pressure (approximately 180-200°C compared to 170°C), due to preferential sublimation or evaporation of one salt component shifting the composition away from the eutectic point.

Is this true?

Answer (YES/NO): NO